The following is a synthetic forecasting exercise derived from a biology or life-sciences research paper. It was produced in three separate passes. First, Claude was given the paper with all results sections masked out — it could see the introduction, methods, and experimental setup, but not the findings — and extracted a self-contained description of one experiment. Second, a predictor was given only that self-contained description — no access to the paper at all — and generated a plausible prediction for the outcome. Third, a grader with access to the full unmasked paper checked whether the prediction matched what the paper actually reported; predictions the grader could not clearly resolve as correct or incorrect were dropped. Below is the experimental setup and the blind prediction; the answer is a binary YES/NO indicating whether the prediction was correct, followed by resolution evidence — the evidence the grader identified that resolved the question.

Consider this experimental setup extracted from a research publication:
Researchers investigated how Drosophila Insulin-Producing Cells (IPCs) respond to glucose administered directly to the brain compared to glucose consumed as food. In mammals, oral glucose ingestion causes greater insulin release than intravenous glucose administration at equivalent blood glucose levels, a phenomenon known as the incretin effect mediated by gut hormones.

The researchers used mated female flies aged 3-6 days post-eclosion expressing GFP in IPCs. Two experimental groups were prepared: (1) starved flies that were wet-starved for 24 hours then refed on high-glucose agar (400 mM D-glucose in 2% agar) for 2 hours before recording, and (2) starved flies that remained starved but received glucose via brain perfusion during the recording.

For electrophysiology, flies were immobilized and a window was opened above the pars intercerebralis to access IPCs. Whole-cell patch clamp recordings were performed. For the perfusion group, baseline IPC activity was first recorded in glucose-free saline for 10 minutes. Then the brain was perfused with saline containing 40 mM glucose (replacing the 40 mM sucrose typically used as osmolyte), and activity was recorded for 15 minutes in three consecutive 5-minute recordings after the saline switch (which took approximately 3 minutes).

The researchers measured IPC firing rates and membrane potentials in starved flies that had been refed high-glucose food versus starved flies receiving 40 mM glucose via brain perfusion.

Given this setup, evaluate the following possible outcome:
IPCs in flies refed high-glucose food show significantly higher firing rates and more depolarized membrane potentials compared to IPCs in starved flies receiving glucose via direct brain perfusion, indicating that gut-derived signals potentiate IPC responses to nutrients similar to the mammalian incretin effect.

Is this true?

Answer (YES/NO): YES